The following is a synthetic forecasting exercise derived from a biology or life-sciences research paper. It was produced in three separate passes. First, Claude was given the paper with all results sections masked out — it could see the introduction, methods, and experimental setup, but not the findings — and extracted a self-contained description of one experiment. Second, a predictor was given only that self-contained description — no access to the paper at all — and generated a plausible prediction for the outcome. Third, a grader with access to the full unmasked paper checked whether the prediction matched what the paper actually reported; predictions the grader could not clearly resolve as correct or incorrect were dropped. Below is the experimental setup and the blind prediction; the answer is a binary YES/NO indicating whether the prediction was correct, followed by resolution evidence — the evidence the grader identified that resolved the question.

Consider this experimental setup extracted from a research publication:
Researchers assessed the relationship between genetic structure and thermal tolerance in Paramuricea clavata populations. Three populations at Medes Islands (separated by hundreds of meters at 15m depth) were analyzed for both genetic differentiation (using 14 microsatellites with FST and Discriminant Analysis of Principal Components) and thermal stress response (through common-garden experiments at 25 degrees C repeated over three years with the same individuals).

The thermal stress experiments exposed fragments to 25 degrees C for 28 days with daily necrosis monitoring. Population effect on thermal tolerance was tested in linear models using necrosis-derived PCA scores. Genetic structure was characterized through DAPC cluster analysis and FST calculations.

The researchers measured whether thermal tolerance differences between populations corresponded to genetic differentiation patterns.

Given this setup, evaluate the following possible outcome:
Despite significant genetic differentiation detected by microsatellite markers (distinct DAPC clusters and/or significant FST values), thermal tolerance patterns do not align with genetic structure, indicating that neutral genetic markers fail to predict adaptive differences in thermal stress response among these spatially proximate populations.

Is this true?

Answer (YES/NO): YES